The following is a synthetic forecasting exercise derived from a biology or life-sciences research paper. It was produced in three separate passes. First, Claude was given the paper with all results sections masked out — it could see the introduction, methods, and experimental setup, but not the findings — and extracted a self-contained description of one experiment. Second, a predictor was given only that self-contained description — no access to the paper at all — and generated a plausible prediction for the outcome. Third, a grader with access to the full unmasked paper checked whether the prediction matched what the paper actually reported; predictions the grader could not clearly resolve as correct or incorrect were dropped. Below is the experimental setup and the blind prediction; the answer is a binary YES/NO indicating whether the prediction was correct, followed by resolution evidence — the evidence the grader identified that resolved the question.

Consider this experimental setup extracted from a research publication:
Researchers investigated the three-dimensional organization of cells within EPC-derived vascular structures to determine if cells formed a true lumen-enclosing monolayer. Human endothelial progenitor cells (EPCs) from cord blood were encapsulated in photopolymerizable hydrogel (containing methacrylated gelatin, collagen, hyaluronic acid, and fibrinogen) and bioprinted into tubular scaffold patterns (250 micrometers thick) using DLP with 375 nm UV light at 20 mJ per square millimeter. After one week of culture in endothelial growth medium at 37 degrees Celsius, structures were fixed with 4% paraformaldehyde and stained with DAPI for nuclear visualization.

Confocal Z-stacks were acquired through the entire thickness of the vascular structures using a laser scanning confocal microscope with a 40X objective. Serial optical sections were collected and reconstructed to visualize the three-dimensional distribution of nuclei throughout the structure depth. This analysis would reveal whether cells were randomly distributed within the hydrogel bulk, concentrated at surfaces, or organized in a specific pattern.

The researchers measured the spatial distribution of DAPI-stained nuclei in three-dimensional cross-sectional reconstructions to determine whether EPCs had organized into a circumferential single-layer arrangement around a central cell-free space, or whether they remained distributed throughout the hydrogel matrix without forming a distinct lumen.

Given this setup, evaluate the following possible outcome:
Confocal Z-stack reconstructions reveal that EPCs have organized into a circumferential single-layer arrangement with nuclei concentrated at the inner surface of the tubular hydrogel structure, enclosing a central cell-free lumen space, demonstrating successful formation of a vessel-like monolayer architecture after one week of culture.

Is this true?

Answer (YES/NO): YES